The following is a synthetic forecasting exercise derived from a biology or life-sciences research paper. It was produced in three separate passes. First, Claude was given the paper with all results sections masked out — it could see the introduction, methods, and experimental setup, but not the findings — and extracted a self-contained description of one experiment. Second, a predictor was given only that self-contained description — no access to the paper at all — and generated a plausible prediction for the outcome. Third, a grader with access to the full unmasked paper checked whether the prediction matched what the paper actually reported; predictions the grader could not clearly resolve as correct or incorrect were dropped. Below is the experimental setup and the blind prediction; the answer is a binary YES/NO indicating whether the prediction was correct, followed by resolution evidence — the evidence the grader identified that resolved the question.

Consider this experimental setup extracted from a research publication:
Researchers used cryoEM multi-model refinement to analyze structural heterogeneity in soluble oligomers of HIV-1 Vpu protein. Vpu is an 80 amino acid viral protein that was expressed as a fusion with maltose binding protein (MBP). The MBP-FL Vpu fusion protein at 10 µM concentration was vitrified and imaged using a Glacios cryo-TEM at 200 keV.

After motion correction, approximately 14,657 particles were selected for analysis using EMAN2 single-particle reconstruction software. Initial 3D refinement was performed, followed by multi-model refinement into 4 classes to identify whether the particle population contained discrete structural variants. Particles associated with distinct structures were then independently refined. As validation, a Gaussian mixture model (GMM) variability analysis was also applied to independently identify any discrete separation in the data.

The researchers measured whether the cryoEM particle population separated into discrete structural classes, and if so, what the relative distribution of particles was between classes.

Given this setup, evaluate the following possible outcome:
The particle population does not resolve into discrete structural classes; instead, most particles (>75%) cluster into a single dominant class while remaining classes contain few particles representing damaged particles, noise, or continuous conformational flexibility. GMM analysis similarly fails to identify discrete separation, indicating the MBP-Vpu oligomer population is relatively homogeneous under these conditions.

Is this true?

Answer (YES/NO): NO